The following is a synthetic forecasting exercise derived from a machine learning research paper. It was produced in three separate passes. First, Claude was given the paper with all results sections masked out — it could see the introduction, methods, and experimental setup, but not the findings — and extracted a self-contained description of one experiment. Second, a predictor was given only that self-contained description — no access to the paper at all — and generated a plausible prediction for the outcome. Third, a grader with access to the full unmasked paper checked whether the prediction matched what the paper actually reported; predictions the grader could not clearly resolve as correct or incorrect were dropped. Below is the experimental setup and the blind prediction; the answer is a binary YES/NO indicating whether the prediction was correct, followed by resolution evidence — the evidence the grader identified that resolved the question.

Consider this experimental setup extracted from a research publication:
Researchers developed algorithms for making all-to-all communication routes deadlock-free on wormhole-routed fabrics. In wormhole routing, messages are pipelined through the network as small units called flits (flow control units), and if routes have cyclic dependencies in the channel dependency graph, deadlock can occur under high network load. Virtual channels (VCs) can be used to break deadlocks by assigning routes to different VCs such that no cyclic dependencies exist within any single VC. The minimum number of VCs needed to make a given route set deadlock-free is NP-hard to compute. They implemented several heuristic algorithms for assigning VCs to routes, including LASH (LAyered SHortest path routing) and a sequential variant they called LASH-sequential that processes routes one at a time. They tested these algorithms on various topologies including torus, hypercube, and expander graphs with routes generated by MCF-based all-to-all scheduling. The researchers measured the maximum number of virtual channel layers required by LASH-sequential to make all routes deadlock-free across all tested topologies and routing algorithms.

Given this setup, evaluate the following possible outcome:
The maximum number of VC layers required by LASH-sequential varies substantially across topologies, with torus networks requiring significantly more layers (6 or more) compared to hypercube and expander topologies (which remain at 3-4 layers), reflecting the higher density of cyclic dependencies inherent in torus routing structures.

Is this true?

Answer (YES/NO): NO